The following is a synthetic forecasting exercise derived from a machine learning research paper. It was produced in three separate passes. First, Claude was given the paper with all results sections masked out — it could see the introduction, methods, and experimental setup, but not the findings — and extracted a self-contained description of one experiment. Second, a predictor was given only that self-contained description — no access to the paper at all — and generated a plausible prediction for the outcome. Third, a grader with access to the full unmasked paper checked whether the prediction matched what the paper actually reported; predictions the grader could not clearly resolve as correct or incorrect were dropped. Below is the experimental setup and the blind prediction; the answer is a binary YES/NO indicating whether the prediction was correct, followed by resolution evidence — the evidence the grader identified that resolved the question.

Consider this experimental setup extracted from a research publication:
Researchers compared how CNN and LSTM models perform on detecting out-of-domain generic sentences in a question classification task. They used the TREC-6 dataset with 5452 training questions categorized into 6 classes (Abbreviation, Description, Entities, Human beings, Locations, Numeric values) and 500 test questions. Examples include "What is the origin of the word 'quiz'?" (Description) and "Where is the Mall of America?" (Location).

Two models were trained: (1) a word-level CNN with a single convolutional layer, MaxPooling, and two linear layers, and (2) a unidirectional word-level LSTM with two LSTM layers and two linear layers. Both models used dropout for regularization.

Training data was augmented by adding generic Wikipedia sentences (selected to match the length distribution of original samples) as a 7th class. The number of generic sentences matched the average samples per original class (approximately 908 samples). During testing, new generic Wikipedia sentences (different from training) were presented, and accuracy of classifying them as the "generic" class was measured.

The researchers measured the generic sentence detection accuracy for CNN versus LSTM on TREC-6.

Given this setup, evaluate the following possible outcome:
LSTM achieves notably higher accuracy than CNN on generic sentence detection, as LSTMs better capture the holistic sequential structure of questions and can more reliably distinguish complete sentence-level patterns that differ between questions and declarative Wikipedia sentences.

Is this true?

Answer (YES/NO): YES